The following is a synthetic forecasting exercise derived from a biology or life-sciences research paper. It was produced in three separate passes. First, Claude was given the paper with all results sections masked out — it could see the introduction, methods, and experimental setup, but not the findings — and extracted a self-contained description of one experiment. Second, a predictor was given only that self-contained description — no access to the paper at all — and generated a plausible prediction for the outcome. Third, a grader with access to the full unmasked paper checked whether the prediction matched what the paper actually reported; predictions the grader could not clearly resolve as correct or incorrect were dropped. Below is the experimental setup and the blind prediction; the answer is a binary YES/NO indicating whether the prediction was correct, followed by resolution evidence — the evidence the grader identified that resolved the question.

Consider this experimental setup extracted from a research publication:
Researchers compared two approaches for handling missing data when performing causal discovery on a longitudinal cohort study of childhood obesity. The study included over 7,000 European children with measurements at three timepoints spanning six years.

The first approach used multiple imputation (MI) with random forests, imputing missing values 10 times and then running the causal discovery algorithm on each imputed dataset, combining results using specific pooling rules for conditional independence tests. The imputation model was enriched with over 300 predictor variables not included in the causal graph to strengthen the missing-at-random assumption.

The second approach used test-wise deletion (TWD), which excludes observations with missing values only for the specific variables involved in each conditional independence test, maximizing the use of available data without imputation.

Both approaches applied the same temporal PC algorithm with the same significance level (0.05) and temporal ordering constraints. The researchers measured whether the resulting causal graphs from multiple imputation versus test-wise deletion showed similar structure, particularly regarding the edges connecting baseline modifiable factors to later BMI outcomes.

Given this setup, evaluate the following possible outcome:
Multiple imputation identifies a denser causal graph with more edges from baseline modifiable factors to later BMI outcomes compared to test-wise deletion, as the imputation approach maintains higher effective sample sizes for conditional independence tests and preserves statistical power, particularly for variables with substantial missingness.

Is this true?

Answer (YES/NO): NO